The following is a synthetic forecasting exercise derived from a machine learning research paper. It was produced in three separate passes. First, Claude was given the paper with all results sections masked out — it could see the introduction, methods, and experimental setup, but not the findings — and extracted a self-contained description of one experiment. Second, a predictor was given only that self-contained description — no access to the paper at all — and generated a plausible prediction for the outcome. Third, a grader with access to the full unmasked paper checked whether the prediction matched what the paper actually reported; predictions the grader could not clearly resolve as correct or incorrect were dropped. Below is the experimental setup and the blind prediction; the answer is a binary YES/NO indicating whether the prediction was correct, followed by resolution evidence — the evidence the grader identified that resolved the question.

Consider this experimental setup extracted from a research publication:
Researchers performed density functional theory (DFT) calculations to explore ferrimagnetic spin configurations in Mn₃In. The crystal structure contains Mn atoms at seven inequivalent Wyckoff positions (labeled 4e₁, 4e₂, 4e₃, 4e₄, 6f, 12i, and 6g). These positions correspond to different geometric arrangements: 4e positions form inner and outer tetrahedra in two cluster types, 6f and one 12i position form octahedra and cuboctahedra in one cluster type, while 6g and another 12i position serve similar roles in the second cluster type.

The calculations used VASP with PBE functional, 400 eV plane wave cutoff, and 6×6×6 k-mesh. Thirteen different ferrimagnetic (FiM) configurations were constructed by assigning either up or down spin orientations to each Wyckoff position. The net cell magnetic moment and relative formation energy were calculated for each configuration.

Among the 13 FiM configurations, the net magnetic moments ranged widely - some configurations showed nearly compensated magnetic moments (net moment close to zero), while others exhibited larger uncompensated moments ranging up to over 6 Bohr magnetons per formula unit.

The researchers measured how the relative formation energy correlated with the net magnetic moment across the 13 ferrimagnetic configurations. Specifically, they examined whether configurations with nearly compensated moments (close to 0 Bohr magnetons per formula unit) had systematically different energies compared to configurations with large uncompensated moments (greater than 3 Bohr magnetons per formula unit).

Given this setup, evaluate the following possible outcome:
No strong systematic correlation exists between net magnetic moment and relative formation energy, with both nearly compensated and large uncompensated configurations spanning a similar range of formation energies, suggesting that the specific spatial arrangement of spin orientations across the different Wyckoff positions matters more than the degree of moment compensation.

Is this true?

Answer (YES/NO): NO